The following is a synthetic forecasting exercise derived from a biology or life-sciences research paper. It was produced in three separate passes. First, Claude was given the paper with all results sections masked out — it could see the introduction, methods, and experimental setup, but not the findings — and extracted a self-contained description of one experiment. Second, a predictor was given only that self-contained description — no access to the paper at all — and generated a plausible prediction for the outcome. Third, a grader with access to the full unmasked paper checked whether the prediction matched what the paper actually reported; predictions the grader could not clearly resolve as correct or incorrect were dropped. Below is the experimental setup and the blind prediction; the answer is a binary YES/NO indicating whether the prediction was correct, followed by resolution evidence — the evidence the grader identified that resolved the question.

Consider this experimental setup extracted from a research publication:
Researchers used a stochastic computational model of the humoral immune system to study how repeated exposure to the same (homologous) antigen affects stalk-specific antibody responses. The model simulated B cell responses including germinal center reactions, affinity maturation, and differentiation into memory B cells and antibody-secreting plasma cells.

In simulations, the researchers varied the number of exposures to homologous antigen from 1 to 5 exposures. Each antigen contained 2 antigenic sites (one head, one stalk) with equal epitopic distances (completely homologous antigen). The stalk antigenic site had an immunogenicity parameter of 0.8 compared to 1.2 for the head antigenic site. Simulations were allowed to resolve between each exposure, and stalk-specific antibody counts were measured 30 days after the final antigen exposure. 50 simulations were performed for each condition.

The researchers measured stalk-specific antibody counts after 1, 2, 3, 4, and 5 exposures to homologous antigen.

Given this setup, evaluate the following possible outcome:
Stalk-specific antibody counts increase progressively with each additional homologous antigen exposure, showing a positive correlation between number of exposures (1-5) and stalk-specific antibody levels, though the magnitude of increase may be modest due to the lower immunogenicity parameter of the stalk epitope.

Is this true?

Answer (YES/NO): NO